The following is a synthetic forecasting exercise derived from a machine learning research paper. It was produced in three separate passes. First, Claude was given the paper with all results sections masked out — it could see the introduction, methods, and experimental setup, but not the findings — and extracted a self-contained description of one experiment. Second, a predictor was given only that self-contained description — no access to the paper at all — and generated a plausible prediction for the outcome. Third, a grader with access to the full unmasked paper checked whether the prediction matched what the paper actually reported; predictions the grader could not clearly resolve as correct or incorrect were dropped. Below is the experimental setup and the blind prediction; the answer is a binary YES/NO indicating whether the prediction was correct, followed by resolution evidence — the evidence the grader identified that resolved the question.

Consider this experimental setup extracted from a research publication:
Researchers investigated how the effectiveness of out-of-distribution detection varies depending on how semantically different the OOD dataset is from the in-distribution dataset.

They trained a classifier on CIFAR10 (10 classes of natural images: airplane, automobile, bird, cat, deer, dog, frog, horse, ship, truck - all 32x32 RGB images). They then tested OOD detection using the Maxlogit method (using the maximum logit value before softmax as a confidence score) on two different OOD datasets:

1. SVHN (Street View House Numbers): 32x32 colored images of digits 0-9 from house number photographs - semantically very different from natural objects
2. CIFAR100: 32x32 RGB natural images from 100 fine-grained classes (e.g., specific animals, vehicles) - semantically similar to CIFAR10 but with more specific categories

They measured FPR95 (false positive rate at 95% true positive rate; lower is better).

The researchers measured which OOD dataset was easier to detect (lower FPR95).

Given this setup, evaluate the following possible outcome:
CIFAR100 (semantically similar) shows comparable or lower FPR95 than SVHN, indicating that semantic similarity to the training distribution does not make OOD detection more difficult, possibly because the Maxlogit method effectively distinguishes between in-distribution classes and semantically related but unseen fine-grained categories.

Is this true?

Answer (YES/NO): NO